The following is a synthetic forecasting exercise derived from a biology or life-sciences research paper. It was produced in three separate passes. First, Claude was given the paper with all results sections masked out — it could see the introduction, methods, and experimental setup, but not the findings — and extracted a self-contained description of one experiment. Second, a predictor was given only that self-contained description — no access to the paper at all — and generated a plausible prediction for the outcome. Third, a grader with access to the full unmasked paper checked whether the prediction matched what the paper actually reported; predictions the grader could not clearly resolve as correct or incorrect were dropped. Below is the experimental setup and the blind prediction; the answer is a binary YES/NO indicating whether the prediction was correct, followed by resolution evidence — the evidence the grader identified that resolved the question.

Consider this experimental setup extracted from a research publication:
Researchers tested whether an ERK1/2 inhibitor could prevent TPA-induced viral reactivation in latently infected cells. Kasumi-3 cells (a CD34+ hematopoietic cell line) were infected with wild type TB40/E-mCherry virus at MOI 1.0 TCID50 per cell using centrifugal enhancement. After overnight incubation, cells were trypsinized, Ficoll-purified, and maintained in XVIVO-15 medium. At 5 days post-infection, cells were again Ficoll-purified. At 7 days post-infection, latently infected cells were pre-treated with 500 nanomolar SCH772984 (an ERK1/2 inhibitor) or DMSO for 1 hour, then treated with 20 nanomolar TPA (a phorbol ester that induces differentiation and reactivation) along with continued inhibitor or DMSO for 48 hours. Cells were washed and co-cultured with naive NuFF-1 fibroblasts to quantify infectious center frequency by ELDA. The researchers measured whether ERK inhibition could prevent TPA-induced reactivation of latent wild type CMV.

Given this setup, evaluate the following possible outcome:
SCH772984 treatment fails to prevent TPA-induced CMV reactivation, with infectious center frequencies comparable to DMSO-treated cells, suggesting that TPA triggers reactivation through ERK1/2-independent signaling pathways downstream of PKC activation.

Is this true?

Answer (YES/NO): NO